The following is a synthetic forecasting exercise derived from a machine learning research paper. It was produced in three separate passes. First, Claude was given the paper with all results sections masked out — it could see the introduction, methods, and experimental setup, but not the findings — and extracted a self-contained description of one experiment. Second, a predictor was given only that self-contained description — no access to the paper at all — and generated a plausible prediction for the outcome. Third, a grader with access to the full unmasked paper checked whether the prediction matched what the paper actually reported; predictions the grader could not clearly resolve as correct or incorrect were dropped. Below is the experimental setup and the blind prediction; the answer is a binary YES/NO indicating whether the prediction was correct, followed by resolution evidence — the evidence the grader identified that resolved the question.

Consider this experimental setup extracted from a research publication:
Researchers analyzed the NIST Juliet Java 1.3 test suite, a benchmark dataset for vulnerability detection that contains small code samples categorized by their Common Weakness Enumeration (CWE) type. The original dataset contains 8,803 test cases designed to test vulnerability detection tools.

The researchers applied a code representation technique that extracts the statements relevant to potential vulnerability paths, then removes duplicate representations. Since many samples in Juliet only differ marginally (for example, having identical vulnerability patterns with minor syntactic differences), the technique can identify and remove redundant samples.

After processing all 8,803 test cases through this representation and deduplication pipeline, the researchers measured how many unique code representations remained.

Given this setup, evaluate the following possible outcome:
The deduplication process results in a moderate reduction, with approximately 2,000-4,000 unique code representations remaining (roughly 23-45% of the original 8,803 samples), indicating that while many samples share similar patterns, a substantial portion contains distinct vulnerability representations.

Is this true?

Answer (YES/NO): NO